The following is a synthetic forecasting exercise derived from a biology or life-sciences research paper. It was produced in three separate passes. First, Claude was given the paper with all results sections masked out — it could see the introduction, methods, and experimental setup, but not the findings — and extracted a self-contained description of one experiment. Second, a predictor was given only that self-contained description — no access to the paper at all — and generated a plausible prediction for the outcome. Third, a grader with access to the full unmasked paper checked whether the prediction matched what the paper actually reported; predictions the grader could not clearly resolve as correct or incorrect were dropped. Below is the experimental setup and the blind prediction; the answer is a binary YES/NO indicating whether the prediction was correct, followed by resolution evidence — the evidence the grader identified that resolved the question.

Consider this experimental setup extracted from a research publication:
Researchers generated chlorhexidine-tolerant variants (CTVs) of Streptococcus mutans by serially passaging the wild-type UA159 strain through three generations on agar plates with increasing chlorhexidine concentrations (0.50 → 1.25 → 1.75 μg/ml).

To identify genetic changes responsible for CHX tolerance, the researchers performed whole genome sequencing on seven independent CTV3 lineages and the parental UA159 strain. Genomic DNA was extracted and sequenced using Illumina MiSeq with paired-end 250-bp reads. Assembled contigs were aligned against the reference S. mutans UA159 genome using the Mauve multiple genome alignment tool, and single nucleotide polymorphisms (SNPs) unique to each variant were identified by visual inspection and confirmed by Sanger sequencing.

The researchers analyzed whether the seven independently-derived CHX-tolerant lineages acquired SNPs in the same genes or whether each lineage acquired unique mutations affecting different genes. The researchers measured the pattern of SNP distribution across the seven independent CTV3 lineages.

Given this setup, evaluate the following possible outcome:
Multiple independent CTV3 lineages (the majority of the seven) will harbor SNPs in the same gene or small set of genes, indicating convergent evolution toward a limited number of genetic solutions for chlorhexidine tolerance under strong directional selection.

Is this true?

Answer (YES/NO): YES